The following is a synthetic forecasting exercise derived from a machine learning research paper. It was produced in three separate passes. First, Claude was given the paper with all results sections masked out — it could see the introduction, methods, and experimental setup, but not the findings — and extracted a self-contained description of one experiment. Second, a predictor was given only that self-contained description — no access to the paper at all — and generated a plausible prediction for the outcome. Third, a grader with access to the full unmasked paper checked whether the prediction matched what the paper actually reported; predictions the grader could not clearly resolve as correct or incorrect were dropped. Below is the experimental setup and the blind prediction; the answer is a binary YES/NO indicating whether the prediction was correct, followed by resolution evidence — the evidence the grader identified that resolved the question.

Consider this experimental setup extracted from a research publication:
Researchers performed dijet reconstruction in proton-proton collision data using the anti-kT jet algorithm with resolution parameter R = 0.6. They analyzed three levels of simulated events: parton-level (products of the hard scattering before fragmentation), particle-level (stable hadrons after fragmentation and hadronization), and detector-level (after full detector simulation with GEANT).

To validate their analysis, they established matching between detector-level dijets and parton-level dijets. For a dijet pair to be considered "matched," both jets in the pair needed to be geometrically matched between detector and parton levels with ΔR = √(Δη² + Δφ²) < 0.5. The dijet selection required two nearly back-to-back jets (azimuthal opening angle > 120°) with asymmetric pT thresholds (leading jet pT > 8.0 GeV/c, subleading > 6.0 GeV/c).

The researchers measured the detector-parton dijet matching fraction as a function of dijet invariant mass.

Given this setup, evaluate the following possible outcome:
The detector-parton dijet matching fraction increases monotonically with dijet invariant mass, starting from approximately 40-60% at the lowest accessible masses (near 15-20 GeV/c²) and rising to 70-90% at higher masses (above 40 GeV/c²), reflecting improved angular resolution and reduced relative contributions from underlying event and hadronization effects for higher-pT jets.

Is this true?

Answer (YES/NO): NO